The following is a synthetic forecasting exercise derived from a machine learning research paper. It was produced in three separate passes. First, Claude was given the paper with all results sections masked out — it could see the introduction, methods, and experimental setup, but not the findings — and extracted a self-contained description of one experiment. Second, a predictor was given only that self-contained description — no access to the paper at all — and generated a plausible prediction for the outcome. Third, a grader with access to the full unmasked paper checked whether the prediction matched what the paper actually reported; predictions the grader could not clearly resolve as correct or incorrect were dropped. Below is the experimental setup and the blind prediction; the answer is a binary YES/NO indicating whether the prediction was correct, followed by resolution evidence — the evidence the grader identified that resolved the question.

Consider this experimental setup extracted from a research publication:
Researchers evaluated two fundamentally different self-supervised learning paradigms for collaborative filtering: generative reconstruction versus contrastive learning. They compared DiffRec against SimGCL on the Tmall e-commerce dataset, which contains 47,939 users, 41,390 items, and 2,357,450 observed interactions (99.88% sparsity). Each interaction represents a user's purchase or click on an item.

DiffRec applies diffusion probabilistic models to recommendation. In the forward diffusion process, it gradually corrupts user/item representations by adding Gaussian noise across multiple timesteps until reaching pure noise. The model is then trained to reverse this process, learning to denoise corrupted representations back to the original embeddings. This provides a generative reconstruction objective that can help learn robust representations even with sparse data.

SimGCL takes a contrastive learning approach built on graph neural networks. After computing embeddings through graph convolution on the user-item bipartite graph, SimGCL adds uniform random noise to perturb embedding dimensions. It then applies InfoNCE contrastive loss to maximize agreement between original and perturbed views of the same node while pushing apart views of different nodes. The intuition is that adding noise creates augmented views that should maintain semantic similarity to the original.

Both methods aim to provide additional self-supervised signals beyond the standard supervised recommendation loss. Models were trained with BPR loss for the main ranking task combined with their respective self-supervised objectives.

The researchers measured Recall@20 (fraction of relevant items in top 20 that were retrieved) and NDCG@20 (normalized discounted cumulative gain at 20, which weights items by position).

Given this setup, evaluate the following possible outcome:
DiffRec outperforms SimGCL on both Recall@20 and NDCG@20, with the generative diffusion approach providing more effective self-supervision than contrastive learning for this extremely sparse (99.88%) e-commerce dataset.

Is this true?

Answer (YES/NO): NO